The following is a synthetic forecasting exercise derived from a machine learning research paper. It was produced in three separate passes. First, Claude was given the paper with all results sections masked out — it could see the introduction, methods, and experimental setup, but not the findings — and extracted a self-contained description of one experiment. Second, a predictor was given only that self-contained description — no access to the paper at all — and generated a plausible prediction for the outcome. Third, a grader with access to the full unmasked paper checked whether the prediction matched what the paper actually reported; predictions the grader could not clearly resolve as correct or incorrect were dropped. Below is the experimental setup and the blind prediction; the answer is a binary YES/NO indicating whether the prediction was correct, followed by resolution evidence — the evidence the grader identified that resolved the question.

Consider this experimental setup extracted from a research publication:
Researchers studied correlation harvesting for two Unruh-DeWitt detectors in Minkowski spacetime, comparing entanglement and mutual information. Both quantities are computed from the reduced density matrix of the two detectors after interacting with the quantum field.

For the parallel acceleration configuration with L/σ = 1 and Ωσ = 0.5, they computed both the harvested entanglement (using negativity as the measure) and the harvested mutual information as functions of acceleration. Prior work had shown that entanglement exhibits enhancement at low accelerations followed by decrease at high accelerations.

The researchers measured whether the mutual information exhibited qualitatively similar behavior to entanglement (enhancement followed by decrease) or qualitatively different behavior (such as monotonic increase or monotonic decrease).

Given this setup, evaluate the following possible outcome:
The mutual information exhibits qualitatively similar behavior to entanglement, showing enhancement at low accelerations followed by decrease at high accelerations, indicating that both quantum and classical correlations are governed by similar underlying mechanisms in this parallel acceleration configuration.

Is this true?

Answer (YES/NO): NO